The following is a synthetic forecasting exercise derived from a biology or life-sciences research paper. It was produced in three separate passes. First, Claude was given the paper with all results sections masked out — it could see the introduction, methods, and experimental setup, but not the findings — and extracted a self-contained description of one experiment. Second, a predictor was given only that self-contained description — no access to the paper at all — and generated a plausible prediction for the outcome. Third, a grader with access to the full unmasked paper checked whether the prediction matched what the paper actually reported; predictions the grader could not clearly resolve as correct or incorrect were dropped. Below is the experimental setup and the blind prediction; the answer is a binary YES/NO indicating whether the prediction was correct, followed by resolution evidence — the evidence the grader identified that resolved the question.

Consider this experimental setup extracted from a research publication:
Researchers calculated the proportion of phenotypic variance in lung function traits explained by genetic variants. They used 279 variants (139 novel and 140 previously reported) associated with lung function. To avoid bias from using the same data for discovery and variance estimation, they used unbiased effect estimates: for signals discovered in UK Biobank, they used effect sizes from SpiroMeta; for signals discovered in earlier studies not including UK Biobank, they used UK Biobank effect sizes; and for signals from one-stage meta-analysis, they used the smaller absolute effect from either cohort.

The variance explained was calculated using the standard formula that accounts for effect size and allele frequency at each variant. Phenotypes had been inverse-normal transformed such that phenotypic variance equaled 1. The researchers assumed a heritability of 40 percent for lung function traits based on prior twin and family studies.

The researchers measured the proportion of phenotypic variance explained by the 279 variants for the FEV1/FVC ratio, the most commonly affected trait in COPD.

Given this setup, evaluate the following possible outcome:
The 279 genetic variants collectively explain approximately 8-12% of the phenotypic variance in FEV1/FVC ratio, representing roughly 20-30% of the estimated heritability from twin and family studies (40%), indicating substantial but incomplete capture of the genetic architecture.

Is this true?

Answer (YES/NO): NO